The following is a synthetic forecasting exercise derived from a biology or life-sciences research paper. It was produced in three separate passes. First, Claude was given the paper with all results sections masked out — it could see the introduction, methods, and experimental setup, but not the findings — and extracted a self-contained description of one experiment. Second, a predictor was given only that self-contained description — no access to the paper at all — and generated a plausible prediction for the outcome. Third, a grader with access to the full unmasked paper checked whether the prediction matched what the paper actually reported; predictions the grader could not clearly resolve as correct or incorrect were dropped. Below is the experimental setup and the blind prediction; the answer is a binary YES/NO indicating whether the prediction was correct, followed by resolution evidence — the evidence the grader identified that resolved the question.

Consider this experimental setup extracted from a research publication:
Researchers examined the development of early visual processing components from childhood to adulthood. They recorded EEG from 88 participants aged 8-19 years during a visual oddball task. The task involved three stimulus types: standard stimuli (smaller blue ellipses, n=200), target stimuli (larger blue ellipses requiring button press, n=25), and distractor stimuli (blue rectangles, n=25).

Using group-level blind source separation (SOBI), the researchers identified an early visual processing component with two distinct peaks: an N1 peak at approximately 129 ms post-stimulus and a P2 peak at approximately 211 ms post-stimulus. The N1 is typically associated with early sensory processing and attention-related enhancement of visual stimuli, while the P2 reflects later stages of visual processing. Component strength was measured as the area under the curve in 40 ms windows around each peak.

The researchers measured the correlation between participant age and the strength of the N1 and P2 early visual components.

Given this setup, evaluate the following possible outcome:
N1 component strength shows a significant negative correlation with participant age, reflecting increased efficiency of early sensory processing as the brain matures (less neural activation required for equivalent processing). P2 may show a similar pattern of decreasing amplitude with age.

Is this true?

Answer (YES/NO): NO